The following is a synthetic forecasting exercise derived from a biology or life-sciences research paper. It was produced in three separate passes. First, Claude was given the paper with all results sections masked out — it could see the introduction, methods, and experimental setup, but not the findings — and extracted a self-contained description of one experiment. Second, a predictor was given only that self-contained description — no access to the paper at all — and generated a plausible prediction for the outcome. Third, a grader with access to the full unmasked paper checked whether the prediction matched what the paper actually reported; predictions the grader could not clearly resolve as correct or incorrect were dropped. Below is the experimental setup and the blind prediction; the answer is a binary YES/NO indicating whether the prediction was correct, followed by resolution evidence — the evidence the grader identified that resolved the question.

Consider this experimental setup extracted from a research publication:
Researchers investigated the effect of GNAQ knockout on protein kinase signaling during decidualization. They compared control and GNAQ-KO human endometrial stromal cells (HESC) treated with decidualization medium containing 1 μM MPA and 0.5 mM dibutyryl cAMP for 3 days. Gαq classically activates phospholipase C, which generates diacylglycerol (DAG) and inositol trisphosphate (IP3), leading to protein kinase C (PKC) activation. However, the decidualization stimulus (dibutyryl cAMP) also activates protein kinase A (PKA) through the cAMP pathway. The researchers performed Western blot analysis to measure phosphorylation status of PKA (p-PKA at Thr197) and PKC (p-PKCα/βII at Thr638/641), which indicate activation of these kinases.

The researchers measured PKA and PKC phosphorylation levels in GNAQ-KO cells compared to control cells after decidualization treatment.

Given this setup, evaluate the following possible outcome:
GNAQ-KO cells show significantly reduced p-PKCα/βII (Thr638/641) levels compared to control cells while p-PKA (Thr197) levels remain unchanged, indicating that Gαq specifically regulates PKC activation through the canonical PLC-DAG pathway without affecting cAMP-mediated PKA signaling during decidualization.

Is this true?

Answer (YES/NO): NO